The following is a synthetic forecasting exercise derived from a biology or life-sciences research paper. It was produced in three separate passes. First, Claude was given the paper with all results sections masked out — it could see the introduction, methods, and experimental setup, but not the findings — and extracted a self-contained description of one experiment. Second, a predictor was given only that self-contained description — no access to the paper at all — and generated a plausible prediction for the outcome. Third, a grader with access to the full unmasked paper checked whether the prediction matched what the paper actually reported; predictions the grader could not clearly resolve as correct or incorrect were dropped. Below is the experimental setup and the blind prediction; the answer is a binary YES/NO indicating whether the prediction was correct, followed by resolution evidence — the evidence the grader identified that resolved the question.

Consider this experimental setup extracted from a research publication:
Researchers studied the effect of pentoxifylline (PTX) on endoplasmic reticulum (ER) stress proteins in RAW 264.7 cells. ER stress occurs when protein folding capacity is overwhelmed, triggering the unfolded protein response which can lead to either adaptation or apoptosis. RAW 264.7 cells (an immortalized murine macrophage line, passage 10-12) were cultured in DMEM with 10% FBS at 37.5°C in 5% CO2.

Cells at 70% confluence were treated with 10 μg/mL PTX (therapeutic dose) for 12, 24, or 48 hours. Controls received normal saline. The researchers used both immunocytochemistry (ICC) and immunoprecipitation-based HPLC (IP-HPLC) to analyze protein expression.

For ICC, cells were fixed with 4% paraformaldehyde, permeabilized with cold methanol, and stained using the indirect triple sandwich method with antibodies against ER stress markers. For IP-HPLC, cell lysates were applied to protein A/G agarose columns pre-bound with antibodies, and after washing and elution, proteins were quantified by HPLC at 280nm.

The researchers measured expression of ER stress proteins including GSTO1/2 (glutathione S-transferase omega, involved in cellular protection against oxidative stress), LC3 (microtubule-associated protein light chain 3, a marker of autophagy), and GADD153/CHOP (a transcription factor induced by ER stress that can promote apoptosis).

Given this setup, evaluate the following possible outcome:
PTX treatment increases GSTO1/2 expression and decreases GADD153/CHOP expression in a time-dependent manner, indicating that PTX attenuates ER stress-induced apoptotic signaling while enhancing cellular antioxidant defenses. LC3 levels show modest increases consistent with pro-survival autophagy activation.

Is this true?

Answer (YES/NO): NO